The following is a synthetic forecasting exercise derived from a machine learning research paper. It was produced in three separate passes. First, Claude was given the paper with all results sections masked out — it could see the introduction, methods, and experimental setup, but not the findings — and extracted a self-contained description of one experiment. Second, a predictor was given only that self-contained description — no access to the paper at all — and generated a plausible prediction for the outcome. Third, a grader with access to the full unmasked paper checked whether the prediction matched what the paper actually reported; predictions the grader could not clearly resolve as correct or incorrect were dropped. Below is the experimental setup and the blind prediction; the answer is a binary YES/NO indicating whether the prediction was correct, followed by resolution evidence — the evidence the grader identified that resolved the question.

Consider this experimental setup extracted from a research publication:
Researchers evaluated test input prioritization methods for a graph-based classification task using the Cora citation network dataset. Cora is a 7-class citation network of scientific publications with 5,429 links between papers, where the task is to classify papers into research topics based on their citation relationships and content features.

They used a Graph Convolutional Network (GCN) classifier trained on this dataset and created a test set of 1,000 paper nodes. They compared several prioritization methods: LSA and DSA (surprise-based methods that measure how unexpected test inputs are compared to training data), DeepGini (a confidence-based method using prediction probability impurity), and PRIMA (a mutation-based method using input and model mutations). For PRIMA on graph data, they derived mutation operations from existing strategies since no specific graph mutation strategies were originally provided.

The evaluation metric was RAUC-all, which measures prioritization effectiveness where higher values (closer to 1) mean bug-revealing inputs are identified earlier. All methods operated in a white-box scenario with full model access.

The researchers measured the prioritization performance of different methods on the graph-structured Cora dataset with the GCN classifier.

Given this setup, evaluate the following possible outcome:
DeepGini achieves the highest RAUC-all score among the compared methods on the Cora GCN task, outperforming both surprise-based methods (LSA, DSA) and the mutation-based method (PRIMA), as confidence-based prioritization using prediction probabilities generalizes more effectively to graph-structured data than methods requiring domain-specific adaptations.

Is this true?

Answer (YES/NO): YES